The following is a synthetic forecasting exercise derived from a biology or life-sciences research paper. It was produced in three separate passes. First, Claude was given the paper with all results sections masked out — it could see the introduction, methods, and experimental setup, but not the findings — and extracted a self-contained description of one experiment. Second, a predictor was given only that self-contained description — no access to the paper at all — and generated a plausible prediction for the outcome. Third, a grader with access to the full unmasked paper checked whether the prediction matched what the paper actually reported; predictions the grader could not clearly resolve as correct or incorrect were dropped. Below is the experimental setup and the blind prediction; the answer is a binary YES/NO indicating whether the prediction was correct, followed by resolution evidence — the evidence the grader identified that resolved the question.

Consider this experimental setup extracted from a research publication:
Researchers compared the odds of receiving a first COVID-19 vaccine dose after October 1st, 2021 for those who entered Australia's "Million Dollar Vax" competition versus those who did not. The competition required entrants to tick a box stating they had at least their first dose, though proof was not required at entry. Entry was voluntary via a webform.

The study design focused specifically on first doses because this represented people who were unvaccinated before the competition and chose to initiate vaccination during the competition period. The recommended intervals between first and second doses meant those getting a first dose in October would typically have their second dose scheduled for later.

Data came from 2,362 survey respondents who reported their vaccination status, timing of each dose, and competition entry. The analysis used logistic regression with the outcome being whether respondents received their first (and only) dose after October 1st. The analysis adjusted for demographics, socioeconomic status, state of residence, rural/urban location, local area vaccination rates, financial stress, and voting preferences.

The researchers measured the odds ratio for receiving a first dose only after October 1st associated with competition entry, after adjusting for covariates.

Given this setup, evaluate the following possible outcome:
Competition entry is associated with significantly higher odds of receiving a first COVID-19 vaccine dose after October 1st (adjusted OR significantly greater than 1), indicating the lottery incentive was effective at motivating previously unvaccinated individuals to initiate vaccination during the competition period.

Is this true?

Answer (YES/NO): NO